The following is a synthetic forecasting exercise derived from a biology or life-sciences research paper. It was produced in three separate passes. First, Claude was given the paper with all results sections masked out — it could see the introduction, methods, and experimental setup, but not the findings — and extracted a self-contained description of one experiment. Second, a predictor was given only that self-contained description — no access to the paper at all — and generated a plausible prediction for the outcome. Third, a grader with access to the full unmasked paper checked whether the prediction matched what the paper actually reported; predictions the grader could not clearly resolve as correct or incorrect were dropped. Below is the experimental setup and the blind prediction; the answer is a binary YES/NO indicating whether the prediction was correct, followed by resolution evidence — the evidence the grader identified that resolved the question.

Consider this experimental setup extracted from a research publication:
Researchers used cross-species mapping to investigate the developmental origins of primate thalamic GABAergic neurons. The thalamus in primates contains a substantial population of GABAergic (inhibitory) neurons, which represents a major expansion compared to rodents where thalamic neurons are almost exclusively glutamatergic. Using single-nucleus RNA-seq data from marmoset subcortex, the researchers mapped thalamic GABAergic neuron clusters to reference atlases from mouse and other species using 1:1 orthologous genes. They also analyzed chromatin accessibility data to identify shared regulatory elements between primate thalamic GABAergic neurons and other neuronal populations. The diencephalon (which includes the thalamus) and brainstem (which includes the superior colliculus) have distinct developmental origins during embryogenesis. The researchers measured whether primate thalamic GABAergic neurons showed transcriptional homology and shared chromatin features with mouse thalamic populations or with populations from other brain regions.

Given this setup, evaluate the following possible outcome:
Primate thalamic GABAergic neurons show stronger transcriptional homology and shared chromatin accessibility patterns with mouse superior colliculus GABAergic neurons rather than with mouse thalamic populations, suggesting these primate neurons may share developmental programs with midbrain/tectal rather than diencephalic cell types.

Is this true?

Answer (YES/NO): YES